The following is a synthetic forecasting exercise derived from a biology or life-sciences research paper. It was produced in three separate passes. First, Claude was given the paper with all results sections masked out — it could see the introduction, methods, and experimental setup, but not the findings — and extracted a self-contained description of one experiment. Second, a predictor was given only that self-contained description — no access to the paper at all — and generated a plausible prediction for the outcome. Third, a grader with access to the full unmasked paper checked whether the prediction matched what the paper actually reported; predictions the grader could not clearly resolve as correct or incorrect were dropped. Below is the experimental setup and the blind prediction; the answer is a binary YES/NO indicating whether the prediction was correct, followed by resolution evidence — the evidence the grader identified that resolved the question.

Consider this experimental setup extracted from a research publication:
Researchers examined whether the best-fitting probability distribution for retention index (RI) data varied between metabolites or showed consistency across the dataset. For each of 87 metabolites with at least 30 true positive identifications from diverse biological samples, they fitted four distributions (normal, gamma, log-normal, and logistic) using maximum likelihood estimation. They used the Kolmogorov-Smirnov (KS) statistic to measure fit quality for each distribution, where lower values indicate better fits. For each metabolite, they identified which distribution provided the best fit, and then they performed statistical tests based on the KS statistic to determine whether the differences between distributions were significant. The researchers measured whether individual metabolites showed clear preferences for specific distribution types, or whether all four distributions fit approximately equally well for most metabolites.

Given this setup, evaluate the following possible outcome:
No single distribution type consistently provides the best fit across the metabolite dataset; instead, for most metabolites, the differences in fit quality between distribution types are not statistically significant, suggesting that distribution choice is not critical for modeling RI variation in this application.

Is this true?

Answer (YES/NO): NO